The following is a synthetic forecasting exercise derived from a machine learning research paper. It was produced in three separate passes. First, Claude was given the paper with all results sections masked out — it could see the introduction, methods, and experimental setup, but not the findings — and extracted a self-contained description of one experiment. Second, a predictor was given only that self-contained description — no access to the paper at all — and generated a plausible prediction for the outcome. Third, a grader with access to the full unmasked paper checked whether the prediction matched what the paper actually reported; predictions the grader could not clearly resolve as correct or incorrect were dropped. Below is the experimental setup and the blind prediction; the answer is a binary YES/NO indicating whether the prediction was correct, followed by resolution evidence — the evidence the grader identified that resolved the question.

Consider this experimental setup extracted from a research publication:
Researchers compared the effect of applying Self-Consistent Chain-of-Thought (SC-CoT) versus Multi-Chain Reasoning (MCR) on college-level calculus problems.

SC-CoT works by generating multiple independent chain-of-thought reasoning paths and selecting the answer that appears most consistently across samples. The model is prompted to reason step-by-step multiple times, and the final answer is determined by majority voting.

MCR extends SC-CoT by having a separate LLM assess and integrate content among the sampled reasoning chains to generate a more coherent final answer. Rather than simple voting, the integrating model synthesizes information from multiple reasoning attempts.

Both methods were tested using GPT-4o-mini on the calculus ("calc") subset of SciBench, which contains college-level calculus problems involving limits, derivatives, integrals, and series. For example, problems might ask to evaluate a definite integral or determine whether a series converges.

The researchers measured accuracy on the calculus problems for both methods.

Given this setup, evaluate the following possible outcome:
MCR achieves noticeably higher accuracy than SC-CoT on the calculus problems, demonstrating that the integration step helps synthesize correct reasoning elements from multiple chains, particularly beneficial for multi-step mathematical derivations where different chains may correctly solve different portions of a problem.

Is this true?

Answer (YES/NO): YES